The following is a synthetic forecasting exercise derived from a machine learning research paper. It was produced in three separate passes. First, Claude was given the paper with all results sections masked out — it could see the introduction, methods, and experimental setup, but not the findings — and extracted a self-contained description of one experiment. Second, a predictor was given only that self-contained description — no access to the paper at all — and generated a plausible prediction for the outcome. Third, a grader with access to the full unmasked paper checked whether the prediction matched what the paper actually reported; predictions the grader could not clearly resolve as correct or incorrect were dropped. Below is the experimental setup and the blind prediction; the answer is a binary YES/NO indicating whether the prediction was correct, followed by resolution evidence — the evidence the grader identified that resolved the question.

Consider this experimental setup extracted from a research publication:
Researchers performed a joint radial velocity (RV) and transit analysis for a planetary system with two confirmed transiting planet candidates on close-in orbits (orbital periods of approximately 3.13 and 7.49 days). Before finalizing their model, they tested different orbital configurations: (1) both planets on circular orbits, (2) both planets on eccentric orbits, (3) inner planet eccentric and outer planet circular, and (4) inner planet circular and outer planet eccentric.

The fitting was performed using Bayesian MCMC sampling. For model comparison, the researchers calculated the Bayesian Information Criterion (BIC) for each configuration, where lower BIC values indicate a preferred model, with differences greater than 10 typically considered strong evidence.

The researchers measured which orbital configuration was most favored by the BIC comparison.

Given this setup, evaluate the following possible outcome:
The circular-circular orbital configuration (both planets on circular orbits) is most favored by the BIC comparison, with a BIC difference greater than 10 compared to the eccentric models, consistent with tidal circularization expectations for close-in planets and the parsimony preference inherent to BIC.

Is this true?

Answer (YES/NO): YES